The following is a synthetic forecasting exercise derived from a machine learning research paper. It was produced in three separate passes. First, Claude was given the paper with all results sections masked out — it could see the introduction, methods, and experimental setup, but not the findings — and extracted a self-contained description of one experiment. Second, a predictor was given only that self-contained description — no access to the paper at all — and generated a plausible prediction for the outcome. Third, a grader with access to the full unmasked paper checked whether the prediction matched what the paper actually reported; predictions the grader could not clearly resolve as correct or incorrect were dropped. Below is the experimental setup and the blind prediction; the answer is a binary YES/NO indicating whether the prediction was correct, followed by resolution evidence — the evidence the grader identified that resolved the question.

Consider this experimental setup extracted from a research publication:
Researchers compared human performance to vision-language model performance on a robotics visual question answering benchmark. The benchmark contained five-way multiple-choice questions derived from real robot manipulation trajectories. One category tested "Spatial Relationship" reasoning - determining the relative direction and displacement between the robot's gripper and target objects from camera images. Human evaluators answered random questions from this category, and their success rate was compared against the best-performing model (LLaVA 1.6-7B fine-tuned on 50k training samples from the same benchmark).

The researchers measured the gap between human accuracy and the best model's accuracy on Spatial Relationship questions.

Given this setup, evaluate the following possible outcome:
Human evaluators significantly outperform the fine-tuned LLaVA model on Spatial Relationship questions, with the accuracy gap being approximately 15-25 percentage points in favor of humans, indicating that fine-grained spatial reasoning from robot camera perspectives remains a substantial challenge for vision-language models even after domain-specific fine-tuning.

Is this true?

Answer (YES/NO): NO